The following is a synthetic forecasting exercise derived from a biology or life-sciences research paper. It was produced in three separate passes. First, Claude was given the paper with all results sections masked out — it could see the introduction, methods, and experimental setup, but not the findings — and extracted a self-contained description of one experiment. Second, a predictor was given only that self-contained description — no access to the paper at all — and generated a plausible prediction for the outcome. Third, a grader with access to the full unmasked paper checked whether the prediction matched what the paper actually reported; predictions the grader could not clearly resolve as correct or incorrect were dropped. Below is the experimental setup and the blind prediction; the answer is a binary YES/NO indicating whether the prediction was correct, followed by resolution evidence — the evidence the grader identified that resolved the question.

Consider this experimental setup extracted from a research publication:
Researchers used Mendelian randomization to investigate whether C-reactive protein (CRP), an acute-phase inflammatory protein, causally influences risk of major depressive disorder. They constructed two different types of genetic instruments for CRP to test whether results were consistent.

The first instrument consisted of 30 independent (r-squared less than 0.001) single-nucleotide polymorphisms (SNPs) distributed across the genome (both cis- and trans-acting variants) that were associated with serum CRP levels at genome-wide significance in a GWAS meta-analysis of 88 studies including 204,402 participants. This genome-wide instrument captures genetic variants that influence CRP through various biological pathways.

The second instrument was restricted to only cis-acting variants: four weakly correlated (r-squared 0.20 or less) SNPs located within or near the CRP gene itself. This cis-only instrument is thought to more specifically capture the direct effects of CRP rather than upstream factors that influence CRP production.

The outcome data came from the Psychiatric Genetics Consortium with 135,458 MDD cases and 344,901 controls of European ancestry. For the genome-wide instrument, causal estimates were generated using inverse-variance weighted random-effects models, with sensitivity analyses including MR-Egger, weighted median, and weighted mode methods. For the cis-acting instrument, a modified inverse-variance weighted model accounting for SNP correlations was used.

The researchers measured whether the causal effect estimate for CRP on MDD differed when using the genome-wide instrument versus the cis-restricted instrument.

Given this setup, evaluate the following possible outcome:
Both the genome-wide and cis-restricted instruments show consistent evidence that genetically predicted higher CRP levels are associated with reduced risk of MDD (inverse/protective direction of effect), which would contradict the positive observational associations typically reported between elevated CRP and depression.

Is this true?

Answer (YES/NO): NO